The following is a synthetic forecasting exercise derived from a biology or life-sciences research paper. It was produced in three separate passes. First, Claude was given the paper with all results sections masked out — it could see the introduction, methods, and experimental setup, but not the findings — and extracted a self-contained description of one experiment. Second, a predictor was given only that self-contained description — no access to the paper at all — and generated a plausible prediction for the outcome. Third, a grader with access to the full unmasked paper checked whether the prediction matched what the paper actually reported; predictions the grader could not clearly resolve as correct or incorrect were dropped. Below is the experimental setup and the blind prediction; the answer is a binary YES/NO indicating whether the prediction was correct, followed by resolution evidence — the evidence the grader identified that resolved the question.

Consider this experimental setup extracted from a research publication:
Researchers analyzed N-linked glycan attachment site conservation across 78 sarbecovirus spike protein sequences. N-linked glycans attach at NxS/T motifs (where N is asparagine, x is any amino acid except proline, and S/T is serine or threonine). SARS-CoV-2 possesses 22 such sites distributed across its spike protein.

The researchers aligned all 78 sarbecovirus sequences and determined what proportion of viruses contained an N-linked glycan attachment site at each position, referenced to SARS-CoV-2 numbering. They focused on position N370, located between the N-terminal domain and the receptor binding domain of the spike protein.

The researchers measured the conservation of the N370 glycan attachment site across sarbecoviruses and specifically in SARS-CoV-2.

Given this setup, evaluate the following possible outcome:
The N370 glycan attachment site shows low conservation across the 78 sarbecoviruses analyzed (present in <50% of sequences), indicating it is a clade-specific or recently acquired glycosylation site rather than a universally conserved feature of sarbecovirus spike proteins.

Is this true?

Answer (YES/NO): NO